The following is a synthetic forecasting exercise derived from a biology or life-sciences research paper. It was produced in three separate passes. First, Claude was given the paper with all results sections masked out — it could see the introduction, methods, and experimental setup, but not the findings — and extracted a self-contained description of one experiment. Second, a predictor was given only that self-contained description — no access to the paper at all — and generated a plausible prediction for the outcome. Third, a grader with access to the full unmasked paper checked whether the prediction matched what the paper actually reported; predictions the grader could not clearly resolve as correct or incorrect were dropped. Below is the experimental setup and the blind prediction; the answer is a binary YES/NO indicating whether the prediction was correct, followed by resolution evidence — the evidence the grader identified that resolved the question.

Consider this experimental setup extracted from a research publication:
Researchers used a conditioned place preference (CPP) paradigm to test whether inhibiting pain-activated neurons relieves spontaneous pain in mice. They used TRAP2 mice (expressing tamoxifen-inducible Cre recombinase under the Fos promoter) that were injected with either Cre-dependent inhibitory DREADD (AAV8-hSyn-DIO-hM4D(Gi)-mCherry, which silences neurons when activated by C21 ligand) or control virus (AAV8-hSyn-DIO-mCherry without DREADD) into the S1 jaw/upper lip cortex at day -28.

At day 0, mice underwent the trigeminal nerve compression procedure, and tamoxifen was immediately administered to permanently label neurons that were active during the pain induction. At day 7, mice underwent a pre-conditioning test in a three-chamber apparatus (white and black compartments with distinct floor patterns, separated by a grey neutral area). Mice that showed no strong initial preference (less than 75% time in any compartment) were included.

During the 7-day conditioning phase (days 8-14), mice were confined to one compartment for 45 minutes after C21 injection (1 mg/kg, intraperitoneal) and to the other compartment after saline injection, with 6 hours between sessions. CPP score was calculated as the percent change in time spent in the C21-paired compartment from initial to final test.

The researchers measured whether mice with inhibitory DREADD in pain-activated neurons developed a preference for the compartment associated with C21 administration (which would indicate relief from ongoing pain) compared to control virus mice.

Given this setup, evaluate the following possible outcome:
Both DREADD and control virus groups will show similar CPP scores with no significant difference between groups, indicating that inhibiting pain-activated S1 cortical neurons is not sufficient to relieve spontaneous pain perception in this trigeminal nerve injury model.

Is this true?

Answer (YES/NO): NO